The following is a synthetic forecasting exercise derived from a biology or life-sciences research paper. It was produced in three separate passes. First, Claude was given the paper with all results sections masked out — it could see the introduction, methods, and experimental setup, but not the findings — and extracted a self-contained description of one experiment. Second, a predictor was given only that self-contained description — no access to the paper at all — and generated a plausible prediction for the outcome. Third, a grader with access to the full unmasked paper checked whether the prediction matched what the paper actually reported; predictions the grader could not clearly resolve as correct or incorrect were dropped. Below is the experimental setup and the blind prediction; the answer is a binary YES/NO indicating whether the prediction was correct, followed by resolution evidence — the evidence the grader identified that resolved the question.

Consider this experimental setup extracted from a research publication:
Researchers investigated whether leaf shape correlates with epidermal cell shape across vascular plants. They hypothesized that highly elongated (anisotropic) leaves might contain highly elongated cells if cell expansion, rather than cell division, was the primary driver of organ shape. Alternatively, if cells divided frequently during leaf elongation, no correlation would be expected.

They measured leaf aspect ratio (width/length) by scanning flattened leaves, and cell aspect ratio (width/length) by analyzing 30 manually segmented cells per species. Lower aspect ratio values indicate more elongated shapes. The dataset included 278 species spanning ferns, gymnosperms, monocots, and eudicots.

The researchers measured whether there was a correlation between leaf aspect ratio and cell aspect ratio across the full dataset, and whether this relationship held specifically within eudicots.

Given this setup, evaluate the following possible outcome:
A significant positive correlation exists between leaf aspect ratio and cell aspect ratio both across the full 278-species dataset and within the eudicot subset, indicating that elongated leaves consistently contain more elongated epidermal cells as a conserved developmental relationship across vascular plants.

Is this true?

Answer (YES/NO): NO